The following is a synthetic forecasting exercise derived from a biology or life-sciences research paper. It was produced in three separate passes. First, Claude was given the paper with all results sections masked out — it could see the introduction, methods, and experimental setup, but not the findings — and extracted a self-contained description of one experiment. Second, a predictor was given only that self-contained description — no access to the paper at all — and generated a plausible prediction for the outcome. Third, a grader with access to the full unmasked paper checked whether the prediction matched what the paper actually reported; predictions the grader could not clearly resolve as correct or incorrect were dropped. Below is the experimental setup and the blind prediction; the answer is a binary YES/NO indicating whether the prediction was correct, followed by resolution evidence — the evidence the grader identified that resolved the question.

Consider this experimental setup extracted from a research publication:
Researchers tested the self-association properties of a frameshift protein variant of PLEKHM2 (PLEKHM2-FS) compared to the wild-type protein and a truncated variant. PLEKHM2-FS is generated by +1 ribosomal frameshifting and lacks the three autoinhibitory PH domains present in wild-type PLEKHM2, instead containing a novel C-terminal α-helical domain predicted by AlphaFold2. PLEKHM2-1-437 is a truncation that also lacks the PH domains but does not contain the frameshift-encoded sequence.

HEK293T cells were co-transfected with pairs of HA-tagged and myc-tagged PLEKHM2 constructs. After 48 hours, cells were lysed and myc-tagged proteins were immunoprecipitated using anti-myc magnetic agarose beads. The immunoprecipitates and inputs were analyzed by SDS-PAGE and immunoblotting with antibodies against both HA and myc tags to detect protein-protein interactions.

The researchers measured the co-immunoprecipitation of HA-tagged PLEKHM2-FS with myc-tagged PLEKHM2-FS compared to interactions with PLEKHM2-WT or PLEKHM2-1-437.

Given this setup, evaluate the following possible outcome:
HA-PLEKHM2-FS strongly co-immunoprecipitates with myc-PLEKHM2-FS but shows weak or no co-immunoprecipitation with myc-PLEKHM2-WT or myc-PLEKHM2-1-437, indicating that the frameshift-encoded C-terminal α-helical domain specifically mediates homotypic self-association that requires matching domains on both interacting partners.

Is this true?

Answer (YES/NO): YES